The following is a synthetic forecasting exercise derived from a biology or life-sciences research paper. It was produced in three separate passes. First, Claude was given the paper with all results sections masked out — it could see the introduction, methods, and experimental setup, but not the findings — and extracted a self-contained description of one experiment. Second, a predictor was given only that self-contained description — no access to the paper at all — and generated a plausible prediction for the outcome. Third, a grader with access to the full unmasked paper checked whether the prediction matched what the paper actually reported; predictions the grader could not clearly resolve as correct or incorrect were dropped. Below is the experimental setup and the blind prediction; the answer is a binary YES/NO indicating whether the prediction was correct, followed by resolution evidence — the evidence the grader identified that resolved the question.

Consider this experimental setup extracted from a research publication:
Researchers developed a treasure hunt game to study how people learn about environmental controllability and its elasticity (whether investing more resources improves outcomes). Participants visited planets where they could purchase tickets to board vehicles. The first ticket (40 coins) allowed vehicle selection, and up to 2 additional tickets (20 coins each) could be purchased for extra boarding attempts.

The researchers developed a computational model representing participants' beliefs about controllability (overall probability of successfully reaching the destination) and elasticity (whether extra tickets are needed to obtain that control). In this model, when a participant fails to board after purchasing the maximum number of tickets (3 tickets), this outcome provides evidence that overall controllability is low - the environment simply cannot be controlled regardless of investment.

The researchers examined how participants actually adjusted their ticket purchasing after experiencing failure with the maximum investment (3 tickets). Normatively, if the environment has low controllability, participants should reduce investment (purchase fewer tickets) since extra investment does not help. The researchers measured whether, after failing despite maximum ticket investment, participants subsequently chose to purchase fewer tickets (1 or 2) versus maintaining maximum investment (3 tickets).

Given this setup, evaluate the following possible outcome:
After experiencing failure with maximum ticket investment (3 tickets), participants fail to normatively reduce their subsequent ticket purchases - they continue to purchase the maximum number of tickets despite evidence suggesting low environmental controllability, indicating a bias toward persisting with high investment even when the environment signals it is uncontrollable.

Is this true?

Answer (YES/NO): NO